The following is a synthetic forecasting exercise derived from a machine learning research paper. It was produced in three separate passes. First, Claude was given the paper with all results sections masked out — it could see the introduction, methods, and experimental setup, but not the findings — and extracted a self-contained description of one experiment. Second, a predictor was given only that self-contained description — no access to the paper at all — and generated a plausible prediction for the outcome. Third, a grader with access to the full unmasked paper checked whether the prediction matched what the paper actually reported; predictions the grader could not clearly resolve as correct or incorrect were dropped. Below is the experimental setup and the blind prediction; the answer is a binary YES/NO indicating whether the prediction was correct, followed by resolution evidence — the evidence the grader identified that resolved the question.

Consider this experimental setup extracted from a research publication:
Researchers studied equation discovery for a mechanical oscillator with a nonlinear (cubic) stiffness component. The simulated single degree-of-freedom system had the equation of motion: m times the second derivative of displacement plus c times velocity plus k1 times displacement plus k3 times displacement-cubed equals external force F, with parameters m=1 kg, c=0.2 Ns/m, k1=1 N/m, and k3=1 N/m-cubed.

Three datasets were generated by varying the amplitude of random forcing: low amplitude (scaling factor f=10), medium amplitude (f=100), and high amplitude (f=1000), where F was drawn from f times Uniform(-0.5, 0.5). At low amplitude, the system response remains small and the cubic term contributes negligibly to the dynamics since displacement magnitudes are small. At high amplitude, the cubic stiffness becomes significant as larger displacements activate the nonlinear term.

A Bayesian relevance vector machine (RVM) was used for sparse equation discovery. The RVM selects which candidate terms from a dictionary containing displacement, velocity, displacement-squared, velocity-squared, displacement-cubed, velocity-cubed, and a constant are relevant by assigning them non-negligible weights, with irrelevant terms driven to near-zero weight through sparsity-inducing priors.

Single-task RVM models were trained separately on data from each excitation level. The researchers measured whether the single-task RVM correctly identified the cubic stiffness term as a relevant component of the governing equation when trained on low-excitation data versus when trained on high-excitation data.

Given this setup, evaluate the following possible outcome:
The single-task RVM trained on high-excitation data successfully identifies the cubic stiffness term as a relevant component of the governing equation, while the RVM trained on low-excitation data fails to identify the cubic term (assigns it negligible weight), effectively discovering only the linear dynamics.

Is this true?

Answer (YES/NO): NO